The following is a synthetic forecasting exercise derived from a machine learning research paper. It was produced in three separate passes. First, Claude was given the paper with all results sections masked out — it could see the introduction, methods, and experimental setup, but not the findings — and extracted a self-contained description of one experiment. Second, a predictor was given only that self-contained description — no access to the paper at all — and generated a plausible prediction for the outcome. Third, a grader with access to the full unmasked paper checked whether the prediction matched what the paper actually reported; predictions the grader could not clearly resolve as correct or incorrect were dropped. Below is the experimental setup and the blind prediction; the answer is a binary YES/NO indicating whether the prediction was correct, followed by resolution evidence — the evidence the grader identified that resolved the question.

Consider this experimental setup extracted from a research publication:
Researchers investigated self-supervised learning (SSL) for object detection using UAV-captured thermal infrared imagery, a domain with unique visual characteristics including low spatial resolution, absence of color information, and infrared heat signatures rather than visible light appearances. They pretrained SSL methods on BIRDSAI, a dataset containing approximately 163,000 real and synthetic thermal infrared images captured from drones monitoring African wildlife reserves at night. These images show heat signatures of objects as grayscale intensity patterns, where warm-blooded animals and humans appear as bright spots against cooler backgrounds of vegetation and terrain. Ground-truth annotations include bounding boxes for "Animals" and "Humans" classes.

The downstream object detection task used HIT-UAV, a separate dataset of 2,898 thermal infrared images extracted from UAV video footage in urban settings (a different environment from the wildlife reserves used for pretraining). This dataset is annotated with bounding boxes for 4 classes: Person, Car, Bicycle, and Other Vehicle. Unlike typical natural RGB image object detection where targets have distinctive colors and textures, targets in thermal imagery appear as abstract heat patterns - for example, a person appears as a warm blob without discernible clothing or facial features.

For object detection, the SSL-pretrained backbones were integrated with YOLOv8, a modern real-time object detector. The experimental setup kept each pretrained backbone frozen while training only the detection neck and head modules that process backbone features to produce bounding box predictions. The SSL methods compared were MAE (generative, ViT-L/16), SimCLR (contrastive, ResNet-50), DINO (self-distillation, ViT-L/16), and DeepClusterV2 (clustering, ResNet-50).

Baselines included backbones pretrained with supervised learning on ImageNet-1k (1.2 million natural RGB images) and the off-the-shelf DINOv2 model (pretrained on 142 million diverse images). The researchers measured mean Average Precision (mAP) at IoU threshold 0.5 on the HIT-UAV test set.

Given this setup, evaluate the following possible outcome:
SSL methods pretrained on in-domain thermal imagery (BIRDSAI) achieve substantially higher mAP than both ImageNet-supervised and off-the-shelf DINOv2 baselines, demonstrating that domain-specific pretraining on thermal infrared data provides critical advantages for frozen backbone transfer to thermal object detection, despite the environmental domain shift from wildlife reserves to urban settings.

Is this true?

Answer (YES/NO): NO